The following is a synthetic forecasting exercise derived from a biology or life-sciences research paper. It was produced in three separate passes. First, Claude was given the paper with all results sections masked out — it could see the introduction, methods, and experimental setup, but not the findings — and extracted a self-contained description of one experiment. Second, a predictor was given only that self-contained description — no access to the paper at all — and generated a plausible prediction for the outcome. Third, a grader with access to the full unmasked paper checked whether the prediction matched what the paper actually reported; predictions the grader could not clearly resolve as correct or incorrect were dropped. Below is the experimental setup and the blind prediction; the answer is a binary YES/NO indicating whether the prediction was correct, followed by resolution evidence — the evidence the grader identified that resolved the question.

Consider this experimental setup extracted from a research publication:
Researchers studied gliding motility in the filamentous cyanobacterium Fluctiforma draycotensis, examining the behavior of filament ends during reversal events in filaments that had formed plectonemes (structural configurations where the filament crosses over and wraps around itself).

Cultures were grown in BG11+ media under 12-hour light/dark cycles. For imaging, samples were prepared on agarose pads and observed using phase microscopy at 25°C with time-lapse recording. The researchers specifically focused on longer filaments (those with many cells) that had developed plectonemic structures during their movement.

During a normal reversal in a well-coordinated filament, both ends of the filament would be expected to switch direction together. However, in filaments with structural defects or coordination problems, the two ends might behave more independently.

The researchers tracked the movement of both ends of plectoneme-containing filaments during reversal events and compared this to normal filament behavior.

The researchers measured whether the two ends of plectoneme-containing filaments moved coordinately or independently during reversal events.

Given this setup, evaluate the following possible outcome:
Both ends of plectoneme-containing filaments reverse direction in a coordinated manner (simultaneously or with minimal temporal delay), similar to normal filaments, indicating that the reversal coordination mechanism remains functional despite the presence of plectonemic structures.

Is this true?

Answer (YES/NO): NO